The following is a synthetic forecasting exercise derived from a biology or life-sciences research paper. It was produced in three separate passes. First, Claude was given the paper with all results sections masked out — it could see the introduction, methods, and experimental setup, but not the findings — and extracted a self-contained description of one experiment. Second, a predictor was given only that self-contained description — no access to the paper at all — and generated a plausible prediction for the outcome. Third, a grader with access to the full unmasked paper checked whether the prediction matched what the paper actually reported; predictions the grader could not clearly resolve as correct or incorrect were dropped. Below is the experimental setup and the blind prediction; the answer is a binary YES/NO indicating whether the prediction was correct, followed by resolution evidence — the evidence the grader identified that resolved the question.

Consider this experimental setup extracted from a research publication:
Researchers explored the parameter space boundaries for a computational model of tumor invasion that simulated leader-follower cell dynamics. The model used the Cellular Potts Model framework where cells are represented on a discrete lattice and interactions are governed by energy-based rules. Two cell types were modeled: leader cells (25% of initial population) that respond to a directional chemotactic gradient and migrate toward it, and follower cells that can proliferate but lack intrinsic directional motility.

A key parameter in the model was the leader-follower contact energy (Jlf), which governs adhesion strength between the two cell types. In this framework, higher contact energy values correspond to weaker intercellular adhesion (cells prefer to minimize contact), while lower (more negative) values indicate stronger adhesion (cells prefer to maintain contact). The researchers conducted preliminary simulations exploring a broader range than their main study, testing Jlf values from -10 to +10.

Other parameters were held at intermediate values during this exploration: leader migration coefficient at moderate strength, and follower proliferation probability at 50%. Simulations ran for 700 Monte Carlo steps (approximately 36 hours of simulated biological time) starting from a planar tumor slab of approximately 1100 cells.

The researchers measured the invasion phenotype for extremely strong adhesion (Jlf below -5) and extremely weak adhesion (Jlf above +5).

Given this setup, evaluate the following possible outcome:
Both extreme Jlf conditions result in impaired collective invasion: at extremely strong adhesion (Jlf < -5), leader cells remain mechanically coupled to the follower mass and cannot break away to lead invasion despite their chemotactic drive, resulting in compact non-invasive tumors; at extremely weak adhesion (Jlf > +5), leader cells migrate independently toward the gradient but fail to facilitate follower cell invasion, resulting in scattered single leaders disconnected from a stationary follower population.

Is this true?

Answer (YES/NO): NO